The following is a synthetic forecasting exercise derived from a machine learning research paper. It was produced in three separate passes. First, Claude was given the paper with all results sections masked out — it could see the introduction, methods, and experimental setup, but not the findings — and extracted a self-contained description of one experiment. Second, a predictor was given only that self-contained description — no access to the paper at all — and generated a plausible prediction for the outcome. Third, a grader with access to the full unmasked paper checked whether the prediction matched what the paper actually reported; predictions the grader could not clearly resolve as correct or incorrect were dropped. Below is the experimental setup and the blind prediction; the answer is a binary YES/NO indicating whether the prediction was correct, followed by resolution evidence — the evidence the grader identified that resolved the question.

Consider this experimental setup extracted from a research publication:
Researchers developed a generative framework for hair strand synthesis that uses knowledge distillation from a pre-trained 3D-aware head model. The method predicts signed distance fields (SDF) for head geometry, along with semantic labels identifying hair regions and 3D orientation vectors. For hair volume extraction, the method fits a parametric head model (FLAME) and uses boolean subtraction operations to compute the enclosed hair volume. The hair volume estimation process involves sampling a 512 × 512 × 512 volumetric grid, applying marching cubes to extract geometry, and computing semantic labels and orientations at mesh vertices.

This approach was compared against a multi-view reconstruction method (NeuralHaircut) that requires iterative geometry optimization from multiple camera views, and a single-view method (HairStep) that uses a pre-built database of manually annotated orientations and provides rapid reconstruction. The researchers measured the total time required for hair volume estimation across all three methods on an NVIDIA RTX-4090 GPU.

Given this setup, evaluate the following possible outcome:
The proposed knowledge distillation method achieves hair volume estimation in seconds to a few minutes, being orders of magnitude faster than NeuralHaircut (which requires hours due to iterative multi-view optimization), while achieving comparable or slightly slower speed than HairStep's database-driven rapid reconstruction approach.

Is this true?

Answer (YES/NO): YES